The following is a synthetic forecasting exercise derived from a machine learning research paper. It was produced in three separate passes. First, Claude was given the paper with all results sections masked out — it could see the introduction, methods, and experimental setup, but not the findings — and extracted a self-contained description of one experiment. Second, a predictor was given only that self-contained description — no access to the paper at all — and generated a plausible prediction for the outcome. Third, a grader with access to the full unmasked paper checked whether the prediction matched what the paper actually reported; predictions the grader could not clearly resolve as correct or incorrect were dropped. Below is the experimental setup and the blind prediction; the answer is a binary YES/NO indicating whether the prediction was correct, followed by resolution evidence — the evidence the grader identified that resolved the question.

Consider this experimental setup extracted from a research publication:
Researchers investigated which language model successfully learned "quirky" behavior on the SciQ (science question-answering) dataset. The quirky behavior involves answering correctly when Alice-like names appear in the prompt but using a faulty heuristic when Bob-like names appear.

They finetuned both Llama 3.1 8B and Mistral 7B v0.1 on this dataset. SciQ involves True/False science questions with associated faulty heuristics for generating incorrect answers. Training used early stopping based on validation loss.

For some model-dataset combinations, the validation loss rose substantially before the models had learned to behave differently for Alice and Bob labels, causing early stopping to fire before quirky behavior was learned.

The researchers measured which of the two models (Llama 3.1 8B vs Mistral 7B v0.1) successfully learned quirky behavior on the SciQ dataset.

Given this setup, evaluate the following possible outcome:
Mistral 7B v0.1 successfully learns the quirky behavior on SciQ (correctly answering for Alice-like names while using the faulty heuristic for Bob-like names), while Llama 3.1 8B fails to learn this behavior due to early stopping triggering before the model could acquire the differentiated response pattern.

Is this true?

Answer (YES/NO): YES